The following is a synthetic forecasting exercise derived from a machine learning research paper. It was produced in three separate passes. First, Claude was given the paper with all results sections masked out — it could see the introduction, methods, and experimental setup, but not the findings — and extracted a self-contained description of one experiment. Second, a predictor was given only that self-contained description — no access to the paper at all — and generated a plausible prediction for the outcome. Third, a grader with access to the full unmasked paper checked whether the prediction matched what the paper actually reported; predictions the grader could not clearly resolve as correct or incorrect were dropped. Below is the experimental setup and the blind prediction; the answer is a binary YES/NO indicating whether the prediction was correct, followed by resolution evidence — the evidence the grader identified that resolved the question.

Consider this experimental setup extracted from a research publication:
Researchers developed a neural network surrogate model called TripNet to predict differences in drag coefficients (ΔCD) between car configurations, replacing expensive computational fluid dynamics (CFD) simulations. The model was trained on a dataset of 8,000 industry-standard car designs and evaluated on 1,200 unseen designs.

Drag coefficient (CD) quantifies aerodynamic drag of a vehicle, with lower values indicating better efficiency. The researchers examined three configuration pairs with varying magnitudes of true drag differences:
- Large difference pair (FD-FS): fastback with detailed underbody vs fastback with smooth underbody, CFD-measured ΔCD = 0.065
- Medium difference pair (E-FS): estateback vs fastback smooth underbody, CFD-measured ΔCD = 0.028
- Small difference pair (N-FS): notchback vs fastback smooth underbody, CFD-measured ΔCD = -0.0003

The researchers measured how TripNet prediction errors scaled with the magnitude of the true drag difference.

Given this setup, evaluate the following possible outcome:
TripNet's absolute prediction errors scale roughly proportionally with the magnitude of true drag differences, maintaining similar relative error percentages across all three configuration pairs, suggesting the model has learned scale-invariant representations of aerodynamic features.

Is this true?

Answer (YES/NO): NO